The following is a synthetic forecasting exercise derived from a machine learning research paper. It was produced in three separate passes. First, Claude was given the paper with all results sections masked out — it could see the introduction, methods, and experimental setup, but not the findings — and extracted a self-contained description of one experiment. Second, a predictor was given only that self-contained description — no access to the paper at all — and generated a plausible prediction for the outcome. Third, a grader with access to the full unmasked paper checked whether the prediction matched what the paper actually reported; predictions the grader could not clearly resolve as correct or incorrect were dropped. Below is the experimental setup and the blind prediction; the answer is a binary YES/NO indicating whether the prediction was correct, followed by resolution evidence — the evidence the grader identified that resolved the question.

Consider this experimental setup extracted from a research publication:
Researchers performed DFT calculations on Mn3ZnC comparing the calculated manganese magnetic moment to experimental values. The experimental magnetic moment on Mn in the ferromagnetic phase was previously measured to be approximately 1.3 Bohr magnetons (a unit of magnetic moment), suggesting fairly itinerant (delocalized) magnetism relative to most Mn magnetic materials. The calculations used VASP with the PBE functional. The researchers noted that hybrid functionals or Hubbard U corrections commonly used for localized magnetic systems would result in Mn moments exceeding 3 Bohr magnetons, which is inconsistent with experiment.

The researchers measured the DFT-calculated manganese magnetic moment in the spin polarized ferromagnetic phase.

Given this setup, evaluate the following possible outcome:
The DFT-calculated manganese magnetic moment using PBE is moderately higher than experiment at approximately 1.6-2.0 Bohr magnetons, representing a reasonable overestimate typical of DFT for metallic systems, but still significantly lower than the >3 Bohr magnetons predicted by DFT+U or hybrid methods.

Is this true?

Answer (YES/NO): NO